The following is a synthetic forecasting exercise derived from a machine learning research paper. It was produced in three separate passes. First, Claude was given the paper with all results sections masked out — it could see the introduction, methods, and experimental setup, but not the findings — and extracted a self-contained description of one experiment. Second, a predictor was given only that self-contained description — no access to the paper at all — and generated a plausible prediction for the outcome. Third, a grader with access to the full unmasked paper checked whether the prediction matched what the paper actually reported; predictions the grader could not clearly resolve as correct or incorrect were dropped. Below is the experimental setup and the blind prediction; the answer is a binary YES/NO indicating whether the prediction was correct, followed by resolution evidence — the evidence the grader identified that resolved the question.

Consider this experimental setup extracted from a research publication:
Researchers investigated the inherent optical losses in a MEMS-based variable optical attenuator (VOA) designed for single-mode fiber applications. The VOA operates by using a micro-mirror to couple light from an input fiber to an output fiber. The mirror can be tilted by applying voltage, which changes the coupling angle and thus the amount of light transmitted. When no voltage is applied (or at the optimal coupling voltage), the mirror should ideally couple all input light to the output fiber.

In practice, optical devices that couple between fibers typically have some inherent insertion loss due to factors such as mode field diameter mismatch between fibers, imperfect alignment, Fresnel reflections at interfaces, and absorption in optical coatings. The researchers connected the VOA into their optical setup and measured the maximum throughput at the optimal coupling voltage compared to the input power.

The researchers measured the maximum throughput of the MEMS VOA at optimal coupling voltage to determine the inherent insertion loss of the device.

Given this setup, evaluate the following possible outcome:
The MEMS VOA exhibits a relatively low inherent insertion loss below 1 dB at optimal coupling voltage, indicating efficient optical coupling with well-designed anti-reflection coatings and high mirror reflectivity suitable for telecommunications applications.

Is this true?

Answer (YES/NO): NO